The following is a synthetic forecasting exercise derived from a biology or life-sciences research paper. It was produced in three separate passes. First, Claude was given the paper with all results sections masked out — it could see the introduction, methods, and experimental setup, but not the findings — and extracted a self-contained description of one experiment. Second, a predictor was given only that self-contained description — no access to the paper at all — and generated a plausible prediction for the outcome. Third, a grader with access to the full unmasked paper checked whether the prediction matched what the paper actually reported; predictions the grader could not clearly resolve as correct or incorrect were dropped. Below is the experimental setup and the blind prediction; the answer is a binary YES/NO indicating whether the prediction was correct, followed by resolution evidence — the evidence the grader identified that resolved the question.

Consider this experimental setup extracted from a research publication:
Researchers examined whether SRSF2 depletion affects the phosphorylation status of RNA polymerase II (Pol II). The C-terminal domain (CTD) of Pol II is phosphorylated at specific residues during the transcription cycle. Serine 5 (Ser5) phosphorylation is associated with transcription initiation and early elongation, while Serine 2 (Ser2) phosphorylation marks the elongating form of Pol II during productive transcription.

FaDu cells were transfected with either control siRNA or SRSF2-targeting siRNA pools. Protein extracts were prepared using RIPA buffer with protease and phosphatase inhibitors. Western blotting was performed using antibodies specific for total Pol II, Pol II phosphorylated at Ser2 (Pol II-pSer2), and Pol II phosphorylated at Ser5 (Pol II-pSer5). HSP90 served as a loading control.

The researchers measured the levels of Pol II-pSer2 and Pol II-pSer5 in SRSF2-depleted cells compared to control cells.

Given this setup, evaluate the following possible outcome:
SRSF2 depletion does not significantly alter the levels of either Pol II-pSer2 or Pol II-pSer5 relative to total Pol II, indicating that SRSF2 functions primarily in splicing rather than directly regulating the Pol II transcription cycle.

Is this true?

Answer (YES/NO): NO